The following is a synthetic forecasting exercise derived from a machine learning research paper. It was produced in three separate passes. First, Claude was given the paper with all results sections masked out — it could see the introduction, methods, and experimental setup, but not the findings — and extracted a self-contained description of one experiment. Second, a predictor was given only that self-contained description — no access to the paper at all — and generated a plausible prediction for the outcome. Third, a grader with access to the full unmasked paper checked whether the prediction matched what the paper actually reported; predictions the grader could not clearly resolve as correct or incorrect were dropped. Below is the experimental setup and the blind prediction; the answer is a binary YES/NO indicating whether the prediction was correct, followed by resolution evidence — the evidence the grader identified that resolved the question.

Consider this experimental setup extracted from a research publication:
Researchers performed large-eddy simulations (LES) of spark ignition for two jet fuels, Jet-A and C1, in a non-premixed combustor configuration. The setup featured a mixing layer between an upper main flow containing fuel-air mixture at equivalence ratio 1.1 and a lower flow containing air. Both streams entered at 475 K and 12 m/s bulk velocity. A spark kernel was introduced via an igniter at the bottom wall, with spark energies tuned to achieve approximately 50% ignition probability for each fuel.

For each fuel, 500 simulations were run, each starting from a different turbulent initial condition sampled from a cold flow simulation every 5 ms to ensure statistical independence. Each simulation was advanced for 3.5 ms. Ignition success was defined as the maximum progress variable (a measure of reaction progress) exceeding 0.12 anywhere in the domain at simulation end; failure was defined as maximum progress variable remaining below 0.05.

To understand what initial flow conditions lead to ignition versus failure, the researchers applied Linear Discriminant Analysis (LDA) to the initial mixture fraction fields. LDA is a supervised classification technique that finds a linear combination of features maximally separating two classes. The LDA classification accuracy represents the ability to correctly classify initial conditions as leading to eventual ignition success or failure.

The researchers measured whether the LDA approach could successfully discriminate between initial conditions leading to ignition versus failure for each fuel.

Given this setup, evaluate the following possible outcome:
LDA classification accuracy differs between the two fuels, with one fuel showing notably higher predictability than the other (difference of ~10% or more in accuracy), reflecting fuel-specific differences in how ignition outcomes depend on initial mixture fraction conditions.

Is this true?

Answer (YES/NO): YES